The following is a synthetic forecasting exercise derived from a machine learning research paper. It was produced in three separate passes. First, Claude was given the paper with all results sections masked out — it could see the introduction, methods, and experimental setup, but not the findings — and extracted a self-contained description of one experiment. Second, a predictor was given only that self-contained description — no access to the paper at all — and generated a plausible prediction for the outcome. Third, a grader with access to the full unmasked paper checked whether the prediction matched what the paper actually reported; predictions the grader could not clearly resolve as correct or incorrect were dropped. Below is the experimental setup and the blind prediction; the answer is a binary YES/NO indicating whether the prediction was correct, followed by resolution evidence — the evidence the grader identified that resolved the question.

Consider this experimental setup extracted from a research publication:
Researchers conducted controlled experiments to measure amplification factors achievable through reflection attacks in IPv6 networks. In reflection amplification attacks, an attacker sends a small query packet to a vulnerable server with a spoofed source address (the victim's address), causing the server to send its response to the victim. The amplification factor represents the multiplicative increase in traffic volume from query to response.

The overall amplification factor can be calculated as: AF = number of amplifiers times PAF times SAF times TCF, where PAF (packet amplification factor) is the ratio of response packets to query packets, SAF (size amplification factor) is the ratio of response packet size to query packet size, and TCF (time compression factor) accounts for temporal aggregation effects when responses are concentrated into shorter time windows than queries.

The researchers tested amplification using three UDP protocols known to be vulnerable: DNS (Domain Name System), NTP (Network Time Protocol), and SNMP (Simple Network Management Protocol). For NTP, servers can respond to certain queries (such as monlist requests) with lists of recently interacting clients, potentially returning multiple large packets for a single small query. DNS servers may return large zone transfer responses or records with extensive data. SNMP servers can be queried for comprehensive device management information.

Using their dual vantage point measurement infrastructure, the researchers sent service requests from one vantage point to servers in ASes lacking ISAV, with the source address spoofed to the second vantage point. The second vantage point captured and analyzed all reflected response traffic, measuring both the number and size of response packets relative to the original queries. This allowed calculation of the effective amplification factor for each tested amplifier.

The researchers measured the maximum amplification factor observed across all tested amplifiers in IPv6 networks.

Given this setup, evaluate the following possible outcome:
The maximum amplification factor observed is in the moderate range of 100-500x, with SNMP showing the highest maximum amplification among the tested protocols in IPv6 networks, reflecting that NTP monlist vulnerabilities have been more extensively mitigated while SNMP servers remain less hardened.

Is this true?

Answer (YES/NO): NO